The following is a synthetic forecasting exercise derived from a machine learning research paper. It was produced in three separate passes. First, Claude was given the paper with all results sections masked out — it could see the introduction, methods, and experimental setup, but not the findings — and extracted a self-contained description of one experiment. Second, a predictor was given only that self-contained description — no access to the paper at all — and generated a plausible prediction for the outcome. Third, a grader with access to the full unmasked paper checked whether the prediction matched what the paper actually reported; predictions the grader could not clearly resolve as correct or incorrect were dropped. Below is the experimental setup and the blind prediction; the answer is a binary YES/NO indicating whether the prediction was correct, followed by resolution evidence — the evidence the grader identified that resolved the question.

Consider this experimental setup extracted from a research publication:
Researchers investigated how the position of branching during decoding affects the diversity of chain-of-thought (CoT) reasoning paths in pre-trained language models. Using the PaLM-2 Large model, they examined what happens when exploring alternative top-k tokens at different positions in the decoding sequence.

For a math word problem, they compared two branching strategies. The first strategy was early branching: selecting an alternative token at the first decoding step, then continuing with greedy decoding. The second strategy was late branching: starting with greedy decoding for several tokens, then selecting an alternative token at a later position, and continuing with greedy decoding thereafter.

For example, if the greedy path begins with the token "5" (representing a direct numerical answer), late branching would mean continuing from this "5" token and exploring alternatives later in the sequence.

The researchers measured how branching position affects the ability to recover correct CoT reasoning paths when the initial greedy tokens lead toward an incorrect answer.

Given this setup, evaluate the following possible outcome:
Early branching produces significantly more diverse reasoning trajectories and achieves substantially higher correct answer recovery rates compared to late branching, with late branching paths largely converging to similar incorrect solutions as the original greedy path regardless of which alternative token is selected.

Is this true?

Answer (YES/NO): NO